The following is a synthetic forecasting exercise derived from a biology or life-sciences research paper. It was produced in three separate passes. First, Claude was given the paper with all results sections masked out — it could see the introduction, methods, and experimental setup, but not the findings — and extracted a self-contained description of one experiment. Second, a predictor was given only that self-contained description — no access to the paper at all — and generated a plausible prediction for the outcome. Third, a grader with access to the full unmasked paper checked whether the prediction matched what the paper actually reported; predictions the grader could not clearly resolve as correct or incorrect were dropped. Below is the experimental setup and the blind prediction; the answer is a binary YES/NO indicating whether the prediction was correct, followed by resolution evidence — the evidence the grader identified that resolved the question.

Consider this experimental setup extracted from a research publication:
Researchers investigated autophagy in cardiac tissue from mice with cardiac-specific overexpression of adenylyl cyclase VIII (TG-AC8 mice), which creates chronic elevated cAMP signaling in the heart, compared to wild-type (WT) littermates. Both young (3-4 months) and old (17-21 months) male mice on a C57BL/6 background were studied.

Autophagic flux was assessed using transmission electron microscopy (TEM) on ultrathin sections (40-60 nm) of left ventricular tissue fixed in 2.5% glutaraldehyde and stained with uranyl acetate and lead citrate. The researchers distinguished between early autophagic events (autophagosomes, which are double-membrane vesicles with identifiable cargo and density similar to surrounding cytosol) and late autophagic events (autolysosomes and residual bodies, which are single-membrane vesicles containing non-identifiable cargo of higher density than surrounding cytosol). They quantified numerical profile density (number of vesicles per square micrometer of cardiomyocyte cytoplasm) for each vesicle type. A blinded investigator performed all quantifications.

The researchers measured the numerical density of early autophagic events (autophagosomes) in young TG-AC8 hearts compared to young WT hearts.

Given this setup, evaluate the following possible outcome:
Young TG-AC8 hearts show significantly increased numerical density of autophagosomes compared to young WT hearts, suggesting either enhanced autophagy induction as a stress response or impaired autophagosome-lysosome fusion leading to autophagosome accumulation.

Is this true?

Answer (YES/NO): YES